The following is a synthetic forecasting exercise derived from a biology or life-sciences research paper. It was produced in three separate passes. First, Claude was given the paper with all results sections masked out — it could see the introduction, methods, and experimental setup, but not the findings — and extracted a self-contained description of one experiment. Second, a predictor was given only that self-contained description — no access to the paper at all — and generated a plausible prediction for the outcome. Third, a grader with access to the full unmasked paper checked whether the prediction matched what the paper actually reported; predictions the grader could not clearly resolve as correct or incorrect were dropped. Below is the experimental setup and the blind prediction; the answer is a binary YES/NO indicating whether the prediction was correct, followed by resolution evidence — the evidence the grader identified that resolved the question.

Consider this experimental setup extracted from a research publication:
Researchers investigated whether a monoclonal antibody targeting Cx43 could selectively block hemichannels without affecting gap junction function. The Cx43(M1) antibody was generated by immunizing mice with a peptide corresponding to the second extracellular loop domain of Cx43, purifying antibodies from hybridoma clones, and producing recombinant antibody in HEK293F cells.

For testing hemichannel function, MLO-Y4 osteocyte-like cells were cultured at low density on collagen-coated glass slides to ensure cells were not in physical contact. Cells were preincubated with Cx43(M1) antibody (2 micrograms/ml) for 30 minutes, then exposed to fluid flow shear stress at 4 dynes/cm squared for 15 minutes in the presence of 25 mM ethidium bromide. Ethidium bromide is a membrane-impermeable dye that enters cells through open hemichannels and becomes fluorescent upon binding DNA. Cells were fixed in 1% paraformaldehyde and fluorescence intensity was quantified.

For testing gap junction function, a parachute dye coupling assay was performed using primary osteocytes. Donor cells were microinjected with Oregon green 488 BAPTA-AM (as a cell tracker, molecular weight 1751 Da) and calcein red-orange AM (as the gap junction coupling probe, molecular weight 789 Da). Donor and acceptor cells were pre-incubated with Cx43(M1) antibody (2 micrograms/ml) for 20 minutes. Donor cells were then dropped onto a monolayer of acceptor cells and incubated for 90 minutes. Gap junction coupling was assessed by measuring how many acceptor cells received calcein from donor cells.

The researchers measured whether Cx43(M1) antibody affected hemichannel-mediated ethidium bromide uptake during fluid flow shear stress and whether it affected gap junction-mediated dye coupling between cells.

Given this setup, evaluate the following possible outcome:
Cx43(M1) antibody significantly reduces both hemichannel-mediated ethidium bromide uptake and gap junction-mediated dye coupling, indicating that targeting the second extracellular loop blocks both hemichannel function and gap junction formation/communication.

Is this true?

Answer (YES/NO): NO